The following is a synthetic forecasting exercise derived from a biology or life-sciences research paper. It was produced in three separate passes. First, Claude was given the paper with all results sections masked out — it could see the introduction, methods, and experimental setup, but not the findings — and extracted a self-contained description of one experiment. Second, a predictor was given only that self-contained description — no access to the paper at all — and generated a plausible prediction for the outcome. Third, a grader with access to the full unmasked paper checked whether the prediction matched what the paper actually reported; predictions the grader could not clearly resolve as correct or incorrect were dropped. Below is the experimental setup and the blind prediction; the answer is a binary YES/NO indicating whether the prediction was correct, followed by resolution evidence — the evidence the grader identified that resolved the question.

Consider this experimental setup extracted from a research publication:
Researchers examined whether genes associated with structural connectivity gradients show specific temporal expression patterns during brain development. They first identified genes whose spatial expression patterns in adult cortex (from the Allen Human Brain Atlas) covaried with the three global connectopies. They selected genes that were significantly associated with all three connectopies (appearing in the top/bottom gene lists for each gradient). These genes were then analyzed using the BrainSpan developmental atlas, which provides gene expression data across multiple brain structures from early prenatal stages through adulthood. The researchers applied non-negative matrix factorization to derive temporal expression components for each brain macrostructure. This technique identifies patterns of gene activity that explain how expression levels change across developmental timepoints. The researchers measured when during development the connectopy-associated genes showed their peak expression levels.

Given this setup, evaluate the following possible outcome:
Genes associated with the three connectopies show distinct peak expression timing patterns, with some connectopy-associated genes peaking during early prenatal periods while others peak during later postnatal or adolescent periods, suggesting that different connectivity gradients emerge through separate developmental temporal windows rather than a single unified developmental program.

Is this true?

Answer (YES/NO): NO